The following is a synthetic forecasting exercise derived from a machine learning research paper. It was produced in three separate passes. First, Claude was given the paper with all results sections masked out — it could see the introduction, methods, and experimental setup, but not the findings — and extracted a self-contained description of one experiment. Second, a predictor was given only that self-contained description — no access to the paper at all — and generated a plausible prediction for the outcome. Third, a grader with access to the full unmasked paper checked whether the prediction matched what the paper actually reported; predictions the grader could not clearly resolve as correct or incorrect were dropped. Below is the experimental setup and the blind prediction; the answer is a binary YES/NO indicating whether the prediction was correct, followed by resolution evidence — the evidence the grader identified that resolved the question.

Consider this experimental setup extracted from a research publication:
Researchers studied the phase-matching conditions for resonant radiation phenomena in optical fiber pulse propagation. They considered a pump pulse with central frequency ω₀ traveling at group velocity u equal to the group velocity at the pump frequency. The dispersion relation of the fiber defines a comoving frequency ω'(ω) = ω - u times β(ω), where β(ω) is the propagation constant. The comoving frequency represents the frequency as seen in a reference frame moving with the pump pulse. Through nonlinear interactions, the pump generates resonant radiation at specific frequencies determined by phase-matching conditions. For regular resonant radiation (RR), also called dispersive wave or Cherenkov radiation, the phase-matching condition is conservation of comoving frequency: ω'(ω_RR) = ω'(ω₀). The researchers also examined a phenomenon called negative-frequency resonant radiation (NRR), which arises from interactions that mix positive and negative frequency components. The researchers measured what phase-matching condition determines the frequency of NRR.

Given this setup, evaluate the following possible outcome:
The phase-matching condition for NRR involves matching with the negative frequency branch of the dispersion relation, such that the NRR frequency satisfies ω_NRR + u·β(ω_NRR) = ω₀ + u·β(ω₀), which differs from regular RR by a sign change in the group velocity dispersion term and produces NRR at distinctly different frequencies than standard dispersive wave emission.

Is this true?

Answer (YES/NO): NO